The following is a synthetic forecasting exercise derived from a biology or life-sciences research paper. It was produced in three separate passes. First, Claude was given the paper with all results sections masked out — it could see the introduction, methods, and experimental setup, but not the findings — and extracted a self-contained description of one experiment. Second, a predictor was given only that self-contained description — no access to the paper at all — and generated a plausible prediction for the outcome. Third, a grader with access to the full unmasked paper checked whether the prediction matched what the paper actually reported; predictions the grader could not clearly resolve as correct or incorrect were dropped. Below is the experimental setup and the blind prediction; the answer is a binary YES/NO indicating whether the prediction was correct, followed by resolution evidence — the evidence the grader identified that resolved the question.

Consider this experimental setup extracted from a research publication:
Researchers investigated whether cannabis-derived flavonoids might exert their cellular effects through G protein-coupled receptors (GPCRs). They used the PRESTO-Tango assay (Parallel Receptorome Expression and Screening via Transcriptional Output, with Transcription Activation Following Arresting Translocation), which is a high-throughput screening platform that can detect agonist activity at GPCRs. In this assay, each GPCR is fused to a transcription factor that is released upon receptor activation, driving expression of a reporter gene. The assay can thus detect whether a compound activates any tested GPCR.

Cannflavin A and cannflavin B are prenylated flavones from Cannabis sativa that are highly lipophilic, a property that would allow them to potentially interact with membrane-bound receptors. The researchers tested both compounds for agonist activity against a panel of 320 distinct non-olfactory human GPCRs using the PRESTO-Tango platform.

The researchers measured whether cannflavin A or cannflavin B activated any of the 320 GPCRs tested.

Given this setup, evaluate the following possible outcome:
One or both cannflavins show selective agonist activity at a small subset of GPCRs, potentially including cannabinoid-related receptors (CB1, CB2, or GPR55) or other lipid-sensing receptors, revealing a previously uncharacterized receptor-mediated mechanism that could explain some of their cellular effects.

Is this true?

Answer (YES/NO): NO